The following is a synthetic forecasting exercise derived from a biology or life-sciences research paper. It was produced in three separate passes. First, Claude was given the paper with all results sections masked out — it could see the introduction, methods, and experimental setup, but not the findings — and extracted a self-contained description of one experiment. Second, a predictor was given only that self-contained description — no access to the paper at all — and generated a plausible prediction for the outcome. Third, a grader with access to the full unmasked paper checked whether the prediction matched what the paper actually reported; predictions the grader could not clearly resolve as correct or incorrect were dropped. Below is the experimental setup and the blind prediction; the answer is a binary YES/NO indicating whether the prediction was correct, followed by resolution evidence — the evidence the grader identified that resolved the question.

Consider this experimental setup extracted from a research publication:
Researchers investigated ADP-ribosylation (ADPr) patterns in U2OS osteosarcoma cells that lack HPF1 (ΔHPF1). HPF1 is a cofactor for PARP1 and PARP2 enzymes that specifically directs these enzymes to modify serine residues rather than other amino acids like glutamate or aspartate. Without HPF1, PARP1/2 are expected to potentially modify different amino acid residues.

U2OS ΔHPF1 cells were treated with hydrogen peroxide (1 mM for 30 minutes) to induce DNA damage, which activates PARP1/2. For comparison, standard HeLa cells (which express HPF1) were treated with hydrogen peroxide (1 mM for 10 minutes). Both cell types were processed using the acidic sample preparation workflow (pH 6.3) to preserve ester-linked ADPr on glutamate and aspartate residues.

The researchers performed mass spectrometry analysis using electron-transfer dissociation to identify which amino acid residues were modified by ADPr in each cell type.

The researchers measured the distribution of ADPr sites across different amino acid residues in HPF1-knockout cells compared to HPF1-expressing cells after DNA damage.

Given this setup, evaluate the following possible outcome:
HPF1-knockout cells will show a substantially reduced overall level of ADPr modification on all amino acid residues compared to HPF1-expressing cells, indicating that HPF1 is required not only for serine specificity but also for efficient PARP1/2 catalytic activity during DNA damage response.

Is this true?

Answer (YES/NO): NO